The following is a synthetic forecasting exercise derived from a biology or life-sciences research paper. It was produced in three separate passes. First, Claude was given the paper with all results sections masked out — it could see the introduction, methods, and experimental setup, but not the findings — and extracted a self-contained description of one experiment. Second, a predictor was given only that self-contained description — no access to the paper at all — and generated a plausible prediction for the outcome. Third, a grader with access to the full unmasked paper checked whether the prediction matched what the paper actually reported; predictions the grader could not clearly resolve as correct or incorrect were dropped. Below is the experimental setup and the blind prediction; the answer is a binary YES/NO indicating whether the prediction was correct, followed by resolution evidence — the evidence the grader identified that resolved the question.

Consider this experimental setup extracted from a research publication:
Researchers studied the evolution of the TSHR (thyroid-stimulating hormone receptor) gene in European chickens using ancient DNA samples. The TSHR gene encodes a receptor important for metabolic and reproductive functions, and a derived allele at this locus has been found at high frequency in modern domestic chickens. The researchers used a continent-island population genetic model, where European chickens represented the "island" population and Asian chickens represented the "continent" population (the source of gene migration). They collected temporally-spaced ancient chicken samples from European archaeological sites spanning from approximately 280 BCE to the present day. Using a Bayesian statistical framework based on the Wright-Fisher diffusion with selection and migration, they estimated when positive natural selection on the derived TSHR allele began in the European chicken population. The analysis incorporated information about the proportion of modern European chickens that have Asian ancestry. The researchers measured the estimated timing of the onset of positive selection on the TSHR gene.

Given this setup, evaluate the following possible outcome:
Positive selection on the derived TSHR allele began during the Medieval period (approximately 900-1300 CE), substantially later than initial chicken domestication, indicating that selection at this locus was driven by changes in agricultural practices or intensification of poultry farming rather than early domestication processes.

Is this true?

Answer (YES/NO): YES